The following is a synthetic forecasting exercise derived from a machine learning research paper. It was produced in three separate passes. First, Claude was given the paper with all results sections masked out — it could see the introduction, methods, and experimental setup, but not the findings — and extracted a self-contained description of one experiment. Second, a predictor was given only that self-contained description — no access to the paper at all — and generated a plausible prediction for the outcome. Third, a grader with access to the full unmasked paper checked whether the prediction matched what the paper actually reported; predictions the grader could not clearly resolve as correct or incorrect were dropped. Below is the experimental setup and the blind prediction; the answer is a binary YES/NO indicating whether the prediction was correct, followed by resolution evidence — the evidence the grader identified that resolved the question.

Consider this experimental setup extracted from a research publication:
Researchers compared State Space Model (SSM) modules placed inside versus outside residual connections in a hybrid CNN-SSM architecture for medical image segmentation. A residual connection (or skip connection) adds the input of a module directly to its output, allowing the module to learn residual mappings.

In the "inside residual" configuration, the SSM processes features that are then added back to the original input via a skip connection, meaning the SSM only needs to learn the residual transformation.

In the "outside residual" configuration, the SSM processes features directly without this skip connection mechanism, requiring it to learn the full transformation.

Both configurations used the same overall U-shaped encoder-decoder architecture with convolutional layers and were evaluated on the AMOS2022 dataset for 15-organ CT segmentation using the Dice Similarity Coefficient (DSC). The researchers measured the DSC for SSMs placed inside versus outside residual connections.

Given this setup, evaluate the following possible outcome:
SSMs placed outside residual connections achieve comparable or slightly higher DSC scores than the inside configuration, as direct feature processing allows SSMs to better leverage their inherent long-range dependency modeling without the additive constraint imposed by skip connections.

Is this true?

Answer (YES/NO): NO